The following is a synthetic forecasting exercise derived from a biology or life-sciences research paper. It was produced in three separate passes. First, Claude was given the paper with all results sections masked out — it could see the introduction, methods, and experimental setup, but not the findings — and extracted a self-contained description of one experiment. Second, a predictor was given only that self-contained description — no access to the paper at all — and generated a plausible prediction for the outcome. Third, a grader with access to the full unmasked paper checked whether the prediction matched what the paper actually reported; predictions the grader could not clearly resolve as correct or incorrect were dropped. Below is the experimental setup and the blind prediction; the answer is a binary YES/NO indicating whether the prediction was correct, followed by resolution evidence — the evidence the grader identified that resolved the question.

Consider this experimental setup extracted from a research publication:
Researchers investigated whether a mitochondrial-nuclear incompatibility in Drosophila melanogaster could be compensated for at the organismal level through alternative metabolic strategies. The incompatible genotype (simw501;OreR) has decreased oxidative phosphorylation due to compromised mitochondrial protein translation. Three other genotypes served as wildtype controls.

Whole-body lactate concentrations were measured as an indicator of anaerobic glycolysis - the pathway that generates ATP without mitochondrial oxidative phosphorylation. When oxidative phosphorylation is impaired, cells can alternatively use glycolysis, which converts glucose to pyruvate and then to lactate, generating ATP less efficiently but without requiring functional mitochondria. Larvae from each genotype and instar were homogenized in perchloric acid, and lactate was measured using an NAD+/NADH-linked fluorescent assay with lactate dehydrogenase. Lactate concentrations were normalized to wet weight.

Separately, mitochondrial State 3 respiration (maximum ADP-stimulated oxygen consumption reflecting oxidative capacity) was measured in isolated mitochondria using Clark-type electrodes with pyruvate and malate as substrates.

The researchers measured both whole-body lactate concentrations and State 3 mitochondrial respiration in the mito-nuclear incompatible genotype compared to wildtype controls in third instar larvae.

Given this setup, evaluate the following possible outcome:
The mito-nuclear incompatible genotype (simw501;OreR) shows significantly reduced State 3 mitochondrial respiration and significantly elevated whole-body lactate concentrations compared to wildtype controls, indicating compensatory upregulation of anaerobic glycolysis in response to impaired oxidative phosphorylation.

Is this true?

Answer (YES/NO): NO